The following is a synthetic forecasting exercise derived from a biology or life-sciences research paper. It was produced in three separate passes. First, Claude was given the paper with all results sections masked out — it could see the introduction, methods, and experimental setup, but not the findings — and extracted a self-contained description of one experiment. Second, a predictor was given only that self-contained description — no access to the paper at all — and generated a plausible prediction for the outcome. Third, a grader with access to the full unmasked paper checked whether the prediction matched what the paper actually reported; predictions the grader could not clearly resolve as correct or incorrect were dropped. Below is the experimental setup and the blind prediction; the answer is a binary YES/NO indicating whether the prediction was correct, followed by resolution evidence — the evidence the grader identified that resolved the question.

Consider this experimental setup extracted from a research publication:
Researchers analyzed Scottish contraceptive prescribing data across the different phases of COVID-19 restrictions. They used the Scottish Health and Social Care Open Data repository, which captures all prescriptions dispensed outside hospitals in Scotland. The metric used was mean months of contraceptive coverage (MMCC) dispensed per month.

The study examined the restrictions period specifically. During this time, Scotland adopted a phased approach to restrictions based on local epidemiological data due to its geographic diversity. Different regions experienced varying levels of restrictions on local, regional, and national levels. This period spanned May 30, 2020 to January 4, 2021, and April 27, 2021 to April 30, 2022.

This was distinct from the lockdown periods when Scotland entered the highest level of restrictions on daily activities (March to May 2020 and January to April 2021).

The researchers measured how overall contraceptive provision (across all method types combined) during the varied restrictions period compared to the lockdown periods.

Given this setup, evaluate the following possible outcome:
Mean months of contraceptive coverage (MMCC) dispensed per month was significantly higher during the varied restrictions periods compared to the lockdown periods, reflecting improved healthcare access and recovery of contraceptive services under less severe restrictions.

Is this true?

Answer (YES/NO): YES